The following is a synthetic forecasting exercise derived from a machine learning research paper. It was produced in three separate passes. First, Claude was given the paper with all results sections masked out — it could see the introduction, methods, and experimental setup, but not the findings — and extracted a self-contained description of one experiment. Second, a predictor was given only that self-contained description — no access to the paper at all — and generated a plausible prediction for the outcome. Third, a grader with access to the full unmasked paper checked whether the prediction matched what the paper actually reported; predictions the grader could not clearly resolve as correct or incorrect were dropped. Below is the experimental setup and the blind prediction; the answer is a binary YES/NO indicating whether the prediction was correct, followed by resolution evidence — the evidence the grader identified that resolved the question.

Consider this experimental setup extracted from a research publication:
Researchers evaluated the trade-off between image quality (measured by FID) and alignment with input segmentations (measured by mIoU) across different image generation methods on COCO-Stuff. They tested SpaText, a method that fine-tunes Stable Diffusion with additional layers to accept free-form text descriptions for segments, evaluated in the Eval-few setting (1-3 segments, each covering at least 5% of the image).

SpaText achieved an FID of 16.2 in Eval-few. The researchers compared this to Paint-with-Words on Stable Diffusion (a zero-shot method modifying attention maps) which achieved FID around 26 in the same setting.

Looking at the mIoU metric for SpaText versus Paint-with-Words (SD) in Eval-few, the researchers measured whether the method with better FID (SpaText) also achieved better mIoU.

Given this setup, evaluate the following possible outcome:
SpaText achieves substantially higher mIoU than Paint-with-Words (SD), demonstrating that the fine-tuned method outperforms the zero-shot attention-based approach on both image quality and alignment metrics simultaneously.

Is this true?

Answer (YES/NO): NO